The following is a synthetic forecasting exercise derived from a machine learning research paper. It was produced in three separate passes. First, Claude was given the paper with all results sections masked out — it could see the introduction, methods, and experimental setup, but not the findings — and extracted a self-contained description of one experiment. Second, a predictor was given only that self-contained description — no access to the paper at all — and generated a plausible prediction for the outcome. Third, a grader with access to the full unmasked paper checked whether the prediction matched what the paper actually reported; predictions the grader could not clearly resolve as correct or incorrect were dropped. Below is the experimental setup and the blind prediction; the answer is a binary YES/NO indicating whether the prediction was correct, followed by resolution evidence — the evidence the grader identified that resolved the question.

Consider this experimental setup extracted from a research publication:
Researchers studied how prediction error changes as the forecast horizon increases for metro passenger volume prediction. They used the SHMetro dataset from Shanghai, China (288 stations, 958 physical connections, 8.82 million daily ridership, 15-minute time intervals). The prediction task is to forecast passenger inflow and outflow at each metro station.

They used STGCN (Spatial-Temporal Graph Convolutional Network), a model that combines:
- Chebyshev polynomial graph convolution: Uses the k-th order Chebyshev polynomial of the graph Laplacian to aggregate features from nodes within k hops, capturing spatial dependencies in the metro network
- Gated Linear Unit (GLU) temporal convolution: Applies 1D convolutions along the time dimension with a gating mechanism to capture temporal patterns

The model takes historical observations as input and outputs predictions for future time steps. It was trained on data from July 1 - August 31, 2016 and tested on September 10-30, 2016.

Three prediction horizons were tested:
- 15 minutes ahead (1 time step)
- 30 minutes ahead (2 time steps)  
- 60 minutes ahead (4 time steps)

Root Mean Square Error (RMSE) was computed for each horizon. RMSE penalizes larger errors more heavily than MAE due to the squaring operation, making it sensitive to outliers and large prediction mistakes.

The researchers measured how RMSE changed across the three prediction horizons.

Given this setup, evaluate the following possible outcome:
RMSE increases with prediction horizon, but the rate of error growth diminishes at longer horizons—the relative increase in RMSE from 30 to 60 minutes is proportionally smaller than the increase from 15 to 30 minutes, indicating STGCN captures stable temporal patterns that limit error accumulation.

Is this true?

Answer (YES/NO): NO